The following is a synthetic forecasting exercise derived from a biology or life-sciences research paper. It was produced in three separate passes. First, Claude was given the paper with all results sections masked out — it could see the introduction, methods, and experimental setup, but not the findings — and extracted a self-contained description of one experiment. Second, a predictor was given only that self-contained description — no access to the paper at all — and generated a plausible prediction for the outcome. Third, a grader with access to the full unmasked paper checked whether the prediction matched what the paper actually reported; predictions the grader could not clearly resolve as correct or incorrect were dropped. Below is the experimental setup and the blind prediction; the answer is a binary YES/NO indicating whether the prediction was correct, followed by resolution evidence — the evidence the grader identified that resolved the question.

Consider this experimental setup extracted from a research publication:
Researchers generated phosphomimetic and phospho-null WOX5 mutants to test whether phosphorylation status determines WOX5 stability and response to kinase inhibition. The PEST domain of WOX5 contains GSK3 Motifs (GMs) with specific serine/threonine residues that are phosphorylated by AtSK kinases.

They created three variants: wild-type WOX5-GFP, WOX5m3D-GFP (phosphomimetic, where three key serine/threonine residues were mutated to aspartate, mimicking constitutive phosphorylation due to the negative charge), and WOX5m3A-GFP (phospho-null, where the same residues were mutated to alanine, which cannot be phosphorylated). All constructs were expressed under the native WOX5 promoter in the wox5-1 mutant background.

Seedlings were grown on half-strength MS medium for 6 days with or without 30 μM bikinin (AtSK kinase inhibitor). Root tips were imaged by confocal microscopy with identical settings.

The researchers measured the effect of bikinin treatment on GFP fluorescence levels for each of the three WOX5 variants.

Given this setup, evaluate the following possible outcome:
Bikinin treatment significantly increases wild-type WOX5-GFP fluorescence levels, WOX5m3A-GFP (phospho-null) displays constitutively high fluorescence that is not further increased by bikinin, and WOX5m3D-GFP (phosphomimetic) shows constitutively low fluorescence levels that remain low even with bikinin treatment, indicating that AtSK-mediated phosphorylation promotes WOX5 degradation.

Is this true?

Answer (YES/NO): NO